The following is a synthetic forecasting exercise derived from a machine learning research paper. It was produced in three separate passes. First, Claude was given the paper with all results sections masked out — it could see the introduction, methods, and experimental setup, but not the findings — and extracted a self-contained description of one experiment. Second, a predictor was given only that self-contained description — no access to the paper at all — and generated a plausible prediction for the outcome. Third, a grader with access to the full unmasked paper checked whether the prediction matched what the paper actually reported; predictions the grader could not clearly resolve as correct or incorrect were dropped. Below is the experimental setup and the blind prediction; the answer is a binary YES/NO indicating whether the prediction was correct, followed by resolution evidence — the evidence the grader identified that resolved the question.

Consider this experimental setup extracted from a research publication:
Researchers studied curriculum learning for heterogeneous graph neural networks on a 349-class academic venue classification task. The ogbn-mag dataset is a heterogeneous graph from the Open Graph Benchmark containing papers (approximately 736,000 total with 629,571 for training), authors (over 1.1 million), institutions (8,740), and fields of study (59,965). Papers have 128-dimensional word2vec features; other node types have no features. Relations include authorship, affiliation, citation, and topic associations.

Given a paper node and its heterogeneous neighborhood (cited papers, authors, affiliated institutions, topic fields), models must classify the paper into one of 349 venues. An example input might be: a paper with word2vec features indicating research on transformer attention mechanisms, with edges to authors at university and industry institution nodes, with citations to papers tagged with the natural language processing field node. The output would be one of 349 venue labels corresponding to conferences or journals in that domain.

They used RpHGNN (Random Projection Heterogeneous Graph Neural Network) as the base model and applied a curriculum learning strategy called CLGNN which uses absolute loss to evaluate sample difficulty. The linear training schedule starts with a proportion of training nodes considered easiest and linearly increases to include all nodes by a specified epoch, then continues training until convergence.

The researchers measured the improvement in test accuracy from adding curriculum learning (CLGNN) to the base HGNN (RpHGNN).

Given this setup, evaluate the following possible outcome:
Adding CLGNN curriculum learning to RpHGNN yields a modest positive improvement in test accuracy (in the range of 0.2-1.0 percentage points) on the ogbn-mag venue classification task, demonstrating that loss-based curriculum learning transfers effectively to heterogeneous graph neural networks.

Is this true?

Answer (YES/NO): NO